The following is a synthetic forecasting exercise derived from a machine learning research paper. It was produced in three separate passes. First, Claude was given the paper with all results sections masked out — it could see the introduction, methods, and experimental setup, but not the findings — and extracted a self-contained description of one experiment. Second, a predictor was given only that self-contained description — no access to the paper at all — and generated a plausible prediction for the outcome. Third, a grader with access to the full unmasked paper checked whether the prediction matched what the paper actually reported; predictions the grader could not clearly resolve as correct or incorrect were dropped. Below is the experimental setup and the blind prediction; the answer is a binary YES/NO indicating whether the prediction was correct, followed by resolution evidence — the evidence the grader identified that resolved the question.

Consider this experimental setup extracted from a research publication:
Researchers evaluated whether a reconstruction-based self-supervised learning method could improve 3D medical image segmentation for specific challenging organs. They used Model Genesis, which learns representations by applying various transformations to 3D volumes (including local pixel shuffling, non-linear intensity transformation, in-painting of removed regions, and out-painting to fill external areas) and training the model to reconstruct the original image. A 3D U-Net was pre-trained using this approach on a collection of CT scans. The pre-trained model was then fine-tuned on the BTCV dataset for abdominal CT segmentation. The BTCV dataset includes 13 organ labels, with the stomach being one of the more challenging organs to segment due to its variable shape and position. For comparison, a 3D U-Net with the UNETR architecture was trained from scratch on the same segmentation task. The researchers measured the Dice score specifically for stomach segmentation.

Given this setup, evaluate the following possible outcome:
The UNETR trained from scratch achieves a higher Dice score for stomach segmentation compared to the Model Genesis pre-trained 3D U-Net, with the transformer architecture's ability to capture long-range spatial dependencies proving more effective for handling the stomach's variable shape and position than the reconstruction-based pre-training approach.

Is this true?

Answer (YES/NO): NO